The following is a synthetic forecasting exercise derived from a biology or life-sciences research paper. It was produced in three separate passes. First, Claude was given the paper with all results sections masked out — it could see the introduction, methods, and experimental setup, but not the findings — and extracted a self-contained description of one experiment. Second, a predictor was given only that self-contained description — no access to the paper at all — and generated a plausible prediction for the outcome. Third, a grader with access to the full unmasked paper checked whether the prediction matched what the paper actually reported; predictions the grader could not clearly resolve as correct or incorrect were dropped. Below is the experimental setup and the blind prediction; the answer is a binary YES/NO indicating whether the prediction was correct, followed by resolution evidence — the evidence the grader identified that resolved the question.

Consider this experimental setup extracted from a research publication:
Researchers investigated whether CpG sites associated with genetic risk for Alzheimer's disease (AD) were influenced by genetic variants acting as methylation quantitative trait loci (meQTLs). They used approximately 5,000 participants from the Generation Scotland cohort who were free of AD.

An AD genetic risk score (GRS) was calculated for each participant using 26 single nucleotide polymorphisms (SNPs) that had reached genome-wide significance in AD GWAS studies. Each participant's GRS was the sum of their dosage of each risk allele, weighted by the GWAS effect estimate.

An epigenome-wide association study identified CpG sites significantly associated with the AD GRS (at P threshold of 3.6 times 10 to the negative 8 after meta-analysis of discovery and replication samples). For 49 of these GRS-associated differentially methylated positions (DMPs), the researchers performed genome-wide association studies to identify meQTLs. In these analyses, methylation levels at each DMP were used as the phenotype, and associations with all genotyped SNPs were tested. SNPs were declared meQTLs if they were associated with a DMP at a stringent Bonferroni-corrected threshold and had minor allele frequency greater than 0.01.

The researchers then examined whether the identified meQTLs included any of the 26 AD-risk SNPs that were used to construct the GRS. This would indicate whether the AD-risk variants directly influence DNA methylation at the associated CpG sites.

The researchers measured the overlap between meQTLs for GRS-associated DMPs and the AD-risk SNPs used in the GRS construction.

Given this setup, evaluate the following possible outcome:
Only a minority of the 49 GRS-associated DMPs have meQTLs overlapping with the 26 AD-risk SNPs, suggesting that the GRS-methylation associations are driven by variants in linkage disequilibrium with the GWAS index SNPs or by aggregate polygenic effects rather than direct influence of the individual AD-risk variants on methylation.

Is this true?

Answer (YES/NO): NO